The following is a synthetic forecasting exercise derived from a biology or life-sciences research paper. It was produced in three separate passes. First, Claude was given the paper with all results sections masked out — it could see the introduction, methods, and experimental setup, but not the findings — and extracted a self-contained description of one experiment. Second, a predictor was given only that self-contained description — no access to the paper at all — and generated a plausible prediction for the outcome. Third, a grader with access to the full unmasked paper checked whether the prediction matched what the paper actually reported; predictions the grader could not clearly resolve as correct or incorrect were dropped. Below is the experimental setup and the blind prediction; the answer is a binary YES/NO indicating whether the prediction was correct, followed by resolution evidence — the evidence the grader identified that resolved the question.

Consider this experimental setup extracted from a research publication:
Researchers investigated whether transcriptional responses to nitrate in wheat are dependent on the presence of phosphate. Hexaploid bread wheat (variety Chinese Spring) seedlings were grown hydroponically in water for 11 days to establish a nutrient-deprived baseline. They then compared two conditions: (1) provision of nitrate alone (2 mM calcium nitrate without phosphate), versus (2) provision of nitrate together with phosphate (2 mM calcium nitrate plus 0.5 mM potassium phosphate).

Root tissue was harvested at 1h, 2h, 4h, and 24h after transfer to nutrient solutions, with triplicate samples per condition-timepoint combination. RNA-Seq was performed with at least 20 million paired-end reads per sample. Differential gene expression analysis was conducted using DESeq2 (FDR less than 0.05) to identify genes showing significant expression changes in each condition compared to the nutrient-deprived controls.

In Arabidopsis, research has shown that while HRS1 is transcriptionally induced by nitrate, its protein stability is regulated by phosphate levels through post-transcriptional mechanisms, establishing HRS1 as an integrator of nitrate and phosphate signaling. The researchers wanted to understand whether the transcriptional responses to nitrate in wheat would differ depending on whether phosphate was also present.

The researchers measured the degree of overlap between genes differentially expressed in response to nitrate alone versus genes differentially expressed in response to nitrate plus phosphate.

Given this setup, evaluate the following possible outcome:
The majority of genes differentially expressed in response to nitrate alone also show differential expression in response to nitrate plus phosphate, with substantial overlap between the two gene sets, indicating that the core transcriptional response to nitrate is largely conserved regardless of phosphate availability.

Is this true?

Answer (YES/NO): NO